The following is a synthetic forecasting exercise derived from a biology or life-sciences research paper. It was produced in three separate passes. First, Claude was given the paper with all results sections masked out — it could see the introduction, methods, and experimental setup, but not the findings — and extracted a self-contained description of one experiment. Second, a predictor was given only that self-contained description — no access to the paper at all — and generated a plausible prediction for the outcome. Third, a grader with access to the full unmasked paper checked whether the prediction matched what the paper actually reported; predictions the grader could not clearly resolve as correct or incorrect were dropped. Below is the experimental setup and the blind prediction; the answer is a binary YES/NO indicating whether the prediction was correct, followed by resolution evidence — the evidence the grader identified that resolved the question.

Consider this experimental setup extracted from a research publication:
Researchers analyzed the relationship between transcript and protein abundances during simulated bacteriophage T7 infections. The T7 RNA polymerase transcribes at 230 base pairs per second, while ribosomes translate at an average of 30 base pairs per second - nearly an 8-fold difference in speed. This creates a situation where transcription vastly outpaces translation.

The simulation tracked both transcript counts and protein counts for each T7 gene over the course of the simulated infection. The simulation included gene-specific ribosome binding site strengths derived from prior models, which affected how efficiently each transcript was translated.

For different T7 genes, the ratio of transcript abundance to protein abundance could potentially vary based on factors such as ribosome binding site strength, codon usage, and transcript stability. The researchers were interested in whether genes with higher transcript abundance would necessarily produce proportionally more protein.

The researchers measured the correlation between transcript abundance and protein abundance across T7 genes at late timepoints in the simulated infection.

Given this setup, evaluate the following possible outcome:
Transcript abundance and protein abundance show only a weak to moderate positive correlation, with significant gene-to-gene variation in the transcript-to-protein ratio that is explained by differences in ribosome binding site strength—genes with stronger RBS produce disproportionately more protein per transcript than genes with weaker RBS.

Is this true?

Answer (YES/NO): NO